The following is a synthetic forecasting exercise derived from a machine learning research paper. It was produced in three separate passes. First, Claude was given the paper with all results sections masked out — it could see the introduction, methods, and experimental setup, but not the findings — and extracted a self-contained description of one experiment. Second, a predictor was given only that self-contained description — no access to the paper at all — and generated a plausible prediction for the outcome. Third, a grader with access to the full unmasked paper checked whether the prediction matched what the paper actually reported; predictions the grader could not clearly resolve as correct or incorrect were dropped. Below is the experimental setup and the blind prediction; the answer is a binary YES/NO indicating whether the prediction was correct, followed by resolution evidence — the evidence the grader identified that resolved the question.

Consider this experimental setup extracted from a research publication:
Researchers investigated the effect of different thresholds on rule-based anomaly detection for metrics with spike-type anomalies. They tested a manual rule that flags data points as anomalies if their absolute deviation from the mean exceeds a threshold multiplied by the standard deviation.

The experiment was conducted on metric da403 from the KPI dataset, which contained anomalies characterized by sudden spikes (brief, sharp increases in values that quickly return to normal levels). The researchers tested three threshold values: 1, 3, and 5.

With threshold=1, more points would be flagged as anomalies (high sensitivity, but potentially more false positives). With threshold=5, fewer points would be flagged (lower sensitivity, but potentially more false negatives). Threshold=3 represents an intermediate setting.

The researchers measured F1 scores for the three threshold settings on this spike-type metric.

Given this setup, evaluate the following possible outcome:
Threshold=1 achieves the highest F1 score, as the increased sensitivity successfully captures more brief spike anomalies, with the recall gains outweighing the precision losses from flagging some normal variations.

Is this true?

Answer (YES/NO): NO